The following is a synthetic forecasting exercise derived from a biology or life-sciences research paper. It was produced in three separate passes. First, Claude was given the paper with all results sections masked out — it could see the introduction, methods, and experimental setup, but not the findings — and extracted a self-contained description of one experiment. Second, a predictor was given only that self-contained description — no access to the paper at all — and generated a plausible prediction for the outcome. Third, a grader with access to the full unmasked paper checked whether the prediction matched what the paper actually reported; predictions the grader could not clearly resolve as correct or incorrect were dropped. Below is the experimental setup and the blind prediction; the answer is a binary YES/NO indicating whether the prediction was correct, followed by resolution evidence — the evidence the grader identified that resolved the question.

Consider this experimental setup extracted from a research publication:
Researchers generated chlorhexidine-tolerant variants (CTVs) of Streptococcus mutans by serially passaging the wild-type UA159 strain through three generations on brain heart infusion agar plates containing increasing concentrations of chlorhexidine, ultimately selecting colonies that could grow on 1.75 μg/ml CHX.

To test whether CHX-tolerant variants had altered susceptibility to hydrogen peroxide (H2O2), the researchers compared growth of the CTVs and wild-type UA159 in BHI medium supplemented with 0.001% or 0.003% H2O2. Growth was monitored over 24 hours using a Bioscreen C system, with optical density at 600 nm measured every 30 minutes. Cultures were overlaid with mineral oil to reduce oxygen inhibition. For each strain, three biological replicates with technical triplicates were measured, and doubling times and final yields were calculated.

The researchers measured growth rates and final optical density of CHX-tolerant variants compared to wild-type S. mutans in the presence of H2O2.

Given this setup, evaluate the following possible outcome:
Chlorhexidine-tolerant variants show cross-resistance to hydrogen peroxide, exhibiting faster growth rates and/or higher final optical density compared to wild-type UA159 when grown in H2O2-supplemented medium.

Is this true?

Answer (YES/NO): NO